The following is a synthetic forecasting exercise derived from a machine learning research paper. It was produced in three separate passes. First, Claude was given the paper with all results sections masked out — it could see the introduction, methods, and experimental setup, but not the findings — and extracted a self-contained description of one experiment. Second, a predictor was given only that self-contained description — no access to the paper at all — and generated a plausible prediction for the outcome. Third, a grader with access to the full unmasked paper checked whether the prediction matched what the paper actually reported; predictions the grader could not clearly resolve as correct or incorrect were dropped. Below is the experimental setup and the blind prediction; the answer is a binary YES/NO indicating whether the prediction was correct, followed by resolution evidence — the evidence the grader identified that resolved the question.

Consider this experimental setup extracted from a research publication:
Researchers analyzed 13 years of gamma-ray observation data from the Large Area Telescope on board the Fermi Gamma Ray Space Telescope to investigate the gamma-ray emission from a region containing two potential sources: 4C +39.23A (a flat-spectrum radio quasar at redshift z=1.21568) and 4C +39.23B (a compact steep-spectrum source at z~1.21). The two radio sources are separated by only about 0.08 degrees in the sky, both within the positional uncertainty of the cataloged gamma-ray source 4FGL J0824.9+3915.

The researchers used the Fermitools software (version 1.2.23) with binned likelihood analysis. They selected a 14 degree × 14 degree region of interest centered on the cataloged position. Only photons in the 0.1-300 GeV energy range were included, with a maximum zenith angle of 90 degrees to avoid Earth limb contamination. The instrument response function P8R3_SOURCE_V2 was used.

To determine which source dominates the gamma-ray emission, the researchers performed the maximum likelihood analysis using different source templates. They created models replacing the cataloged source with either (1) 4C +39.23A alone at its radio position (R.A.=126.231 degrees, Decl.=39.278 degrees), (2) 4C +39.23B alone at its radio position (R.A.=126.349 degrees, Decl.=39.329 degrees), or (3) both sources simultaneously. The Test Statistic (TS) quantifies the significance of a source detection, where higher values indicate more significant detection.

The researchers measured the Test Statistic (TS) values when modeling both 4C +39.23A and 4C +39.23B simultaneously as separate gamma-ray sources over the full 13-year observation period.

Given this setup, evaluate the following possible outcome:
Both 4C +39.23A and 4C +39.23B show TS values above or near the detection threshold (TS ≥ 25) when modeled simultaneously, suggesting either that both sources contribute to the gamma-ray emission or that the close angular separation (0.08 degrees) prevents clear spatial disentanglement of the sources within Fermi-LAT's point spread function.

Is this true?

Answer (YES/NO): NO